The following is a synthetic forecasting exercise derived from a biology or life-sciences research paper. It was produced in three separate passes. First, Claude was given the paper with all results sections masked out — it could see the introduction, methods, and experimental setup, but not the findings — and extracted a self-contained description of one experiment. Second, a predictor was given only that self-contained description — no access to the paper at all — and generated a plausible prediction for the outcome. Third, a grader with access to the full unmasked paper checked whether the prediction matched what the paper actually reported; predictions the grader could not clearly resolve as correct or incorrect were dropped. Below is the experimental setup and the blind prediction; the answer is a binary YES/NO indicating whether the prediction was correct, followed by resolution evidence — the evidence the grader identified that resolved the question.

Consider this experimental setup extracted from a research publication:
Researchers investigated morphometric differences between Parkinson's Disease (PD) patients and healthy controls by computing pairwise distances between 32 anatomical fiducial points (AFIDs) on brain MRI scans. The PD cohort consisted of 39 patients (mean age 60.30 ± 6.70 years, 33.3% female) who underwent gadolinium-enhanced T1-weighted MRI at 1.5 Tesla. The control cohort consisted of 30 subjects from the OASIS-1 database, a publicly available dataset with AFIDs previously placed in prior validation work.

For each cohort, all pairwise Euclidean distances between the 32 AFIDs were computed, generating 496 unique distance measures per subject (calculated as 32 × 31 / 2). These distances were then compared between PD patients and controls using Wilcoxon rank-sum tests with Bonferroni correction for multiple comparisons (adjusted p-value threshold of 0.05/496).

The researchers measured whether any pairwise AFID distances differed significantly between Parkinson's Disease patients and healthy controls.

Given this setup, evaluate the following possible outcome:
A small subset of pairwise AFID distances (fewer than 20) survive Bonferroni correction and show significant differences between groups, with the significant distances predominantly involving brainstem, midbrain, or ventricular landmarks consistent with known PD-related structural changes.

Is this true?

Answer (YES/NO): NO